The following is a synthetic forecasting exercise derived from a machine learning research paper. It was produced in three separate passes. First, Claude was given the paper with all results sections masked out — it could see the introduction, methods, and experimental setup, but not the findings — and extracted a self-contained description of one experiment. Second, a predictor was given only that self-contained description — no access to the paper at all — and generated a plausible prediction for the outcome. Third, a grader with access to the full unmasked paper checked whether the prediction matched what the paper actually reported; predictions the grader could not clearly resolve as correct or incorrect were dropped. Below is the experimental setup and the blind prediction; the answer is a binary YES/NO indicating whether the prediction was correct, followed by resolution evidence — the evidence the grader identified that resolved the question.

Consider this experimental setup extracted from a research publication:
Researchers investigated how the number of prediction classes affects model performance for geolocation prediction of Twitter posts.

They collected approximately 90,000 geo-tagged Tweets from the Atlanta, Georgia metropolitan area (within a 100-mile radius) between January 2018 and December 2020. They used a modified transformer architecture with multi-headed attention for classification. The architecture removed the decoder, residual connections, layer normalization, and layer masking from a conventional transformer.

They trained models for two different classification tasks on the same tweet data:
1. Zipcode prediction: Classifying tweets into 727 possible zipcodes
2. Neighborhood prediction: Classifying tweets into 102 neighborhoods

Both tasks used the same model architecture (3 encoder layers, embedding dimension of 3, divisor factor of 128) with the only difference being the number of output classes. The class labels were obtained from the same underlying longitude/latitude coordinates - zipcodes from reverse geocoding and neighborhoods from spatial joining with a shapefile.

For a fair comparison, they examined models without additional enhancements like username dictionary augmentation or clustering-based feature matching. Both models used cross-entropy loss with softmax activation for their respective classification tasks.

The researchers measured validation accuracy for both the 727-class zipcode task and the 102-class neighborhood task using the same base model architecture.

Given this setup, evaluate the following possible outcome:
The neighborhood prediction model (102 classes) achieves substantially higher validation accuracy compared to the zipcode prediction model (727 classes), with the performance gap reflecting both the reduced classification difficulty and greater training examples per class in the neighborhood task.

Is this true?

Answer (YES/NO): YES